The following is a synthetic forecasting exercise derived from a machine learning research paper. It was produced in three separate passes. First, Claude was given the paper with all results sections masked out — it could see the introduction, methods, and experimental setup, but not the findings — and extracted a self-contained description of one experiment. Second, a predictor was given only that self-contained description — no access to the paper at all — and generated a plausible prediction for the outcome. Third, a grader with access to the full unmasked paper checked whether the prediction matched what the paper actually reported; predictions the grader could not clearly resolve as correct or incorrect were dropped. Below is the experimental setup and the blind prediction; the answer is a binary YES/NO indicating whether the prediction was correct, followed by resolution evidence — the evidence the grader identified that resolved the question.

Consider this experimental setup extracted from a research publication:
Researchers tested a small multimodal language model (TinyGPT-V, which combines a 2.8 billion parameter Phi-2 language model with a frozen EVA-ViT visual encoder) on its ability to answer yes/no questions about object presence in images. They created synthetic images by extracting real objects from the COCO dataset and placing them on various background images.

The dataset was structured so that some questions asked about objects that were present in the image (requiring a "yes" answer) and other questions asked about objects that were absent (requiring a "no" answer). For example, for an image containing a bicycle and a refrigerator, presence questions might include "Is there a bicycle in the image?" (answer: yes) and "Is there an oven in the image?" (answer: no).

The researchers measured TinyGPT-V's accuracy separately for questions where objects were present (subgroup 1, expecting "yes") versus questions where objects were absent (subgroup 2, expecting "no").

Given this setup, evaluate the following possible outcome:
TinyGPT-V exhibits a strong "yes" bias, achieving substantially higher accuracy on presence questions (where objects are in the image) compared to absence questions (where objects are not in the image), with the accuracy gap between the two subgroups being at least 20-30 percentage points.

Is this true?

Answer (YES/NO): YES